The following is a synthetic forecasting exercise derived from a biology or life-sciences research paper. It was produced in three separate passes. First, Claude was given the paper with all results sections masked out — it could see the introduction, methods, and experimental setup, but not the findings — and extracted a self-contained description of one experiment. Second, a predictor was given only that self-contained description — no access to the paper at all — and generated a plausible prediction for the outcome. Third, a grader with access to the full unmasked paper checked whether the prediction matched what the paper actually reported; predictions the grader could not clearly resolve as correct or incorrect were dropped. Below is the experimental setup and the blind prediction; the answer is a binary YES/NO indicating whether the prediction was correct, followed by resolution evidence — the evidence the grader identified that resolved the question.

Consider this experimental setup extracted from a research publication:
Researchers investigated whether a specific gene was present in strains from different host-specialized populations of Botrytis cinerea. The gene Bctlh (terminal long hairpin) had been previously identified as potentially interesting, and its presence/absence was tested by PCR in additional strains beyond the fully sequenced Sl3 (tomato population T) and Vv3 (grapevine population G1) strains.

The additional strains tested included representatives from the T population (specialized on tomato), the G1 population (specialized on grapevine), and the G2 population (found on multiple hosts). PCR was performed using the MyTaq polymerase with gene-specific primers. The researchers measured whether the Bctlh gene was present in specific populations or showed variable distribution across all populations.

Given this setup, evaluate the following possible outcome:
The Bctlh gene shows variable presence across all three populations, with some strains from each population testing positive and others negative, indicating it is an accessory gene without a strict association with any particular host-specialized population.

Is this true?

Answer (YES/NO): NO